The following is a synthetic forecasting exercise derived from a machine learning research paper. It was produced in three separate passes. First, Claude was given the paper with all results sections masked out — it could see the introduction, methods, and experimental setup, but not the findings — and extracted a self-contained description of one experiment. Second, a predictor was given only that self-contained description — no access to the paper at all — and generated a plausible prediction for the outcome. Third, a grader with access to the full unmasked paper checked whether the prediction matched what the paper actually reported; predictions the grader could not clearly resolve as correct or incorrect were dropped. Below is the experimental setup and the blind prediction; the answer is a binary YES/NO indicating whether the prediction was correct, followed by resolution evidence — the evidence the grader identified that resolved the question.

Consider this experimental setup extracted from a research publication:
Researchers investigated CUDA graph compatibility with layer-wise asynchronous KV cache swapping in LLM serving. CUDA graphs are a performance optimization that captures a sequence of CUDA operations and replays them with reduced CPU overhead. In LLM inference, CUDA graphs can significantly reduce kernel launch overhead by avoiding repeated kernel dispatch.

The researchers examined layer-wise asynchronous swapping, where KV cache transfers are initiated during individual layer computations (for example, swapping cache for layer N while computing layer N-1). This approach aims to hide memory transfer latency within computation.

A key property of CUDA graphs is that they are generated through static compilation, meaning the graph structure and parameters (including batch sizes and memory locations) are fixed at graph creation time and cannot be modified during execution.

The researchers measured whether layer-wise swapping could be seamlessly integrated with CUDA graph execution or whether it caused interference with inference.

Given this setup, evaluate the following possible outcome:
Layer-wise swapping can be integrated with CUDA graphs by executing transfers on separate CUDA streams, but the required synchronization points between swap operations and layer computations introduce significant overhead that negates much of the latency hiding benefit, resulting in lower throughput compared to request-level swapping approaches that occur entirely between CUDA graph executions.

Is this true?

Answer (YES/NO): NO